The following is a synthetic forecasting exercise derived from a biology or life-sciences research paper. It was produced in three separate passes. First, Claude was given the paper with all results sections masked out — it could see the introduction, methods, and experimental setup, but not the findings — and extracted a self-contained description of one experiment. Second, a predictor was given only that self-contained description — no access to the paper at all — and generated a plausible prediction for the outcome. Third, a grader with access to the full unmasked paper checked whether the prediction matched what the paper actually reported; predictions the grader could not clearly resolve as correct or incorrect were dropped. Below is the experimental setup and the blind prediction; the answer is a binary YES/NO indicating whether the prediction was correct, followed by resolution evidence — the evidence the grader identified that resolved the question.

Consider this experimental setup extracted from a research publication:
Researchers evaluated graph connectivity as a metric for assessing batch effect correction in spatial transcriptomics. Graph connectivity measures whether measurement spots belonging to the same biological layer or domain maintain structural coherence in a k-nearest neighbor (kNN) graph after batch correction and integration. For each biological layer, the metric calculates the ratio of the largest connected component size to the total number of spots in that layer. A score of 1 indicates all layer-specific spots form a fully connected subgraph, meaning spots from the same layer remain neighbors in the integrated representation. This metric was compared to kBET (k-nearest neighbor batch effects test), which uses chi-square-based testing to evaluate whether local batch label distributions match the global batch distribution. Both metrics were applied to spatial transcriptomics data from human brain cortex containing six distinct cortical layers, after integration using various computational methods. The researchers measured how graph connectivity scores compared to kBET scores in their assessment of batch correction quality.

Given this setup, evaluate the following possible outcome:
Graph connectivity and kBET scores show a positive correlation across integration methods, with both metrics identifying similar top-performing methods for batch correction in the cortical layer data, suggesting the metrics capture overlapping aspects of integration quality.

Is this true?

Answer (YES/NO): NO